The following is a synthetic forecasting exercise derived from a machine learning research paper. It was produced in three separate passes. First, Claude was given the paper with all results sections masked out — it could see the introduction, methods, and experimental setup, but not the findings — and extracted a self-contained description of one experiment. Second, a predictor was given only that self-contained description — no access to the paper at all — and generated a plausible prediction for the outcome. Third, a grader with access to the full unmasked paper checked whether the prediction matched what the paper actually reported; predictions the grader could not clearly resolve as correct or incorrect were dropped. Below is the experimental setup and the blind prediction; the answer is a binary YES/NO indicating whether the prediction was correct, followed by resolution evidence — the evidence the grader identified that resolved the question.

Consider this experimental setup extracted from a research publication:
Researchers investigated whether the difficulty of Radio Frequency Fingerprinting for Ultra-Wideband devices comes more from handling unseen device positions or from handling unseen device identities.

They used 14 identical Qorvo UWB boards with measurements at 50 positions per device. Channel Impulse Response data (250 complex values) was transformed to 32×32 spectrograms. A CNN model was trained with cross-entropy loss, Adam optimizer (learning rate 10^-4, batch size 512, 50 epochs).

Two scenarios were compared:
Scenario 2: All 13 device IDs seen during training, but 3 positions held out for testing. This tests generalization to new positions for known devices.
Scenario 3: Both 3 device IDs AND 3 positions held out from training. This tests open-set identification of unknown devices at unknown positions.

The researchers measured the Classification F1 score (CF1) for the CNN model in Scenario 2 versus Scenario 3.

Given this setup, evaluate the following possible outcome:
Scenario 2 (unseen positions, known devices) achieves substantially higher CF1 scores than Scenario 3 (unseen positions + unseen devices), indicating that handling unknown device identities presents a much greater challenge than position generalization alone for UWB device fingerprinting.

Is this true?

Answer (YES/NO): YES